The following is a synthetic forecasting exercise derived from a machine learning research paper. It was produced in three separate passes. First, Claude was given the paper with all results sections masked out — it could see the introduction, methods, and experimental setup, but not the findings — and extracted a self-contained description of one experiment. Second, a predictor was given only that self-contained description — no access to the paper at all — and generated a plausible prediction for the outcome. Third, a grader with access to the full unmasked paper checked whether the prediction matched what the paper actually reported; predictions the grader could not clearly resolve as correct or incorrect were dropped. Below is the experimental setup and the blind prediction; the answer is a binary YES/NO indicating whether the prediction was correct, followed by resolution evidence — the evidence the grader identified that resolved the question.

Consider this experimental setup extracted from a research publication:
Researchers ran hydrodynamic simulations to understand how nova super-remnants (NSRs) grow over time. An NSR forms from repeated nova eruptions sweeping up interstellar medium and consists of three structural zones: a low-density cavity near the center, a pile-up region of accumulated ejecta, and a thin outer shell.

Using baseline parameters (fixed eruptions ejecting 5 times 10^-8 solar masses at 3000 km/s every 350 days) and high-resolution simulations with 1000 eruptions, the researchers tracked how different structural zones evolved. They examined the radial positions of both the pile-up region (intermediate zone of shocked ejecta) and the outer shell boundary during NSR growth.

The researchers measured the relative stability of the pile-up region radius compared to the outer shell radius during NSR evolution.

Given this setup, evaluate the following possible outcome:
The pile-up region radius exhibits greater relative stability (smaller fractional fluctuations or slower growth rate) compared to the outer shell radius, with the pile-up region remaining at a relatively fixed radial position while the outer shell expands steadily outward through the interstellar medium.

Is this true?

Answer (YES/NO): NO